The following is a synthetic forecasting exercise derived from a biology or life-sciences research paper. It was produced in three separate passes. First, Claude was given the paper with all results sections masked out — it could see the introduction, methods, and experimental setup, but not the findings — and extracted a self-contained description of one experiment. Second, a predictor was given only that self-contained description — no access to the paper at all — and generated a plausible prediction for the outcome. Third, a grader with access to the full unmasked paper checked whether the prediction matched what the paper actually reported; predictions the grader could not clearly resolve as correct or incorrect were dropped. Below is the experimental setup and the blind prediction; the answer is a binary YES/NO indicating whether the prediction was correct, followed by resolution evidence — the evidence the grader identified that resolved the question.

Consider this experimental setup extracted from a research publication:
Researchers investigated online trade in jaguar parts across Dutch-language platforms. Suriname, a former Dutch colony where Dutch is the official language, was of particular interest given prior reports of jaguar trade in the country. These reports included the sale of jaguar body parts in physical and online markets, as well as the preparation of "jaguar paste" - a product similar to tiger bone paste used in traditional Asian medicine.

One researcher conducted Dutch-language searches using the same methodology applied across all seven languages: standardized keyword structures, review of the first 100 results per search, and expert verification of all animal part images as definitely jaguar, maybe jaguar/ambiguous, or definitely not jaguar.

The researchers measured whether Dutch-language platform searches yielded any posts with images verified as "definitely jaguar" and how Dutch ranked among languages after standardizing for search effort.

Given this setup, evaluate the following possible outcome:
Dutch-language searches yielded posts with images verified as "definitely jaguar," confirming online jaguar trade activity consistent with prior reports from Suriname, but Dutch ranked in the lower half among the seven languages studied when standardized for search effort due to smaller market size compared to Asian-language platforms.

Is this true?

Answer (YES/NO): NO